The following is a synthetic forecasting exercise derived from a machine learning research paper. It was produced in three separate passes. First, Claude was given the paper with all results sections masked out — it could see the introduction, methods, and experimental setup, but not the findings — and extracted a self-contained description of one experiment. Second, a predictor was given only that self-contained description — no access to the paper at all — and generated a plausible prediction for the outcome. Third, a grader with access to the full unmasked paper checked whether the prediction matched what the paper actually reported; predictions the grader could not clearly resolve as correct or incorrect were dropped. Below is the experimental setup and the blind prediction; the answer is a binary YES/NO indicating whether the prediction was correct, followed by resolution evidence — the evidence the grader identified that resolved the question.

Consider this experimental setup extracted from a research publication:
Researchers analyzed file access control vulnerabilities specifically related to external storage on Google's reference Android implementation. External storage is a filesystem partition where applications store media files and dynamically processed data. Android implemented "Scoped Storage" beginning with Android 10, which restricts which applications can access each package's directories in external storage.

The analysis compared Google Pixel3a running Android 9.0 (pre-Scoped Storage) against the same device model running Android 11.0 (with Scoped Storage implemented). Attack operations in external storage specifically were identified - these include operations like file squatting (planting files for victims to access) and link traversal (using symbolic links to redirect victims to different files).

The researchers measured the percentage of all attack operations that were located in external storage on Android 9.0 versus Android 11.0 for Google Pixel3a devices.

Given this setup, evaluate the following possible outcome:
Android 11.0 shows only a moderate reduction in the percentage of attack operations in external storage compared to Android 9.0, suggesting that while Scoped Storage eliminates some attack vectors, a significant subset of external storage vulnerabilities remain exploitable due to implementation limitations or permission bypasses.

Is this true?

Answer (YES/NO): NO